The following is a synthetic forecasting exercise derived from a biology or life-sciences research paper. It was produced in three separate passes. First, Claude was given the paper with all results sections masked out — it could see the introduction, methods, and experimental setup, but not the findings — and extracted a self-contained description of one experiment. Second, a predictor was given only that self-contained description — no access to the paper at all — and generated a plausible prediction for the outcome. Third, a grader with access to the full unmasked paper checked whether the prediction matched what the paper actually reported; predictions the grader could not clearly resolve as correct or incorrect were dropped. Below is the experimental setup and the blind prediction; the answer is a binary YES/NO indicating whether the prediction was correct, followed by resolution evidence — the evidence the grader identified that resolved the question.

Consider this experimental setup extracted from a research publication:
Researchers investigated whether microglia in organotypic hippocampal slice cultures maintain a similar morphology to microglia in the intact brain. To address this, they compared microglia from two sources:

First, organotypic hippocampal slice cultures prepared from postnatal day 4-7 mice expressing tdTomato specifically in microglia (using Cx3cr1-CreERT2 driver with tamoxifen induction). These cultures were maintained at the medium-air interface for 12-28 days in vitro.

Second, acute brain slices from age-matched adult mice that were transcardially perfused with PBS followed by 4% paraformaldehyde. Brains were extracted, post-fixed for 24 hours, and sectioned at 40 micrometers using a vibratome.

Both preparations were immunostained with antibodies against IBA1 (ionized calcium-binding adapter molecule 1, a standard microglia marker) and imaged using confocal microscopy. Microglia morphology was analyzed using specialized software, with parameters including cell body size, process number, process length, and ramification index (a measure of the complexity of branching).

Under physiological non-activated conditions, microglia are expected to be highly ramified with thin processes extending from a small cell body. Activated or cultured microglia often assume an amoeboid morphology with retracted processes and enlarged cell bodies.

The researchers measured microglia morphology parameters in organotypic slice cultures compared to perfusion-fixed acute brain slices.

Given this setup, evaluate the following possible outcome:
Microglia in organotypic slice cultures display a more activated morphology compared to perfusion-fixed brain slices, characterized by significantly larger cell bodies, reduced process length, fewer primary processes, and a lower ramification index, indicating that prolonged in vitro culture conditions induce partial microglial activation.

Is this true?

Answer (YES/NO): NO